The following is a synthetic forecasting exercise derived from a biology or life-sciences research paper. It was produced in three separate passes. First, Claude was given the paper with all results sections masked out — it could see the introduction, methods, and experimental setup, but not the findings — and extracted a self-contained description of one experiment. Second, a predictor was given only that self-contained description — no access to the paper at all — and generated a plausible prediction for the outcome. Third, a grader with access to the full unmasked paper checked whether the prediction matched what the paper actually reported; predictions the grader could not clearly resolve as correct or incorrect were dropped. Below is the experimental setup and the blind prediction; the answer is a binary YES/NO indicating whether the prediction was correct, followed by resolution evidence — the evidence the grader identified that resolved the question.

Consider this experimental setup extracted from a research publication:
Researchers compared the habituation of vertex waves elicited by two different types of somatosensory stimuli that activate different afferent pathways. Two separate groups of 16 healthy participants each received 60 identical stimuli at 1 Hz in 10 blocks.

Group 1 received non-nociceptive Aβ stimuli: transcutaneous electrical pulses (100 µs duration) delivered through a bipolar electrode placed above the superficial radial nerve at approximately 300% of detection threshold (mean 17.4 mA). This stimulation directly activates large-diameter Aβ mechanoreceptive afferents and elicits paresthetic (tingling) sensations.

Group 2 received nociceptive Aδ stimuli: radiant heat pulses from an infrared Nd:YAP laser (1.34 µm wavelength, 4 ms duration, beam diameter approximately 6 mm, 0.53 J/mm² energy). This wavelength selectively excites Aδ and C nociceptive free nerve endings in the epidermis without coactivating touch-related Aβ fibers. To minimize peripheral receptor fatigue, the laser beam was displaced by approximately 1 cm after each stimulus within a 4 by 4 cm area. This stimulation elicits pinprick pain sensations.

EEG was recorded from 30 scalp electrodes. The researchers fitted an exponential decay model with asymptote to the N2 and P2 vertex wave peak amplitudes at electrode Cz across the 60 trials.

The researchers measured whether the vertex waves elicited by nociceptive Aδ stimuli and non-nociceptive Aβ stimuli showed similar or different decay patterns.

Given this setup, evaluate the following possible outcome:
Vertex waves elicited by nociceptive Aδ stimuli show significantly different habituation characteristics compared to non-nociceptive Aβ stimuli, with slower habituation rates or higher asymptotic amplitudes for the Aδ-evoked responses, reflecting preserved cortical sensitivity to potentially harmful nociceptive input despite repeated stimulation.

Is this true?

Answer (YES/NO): NO